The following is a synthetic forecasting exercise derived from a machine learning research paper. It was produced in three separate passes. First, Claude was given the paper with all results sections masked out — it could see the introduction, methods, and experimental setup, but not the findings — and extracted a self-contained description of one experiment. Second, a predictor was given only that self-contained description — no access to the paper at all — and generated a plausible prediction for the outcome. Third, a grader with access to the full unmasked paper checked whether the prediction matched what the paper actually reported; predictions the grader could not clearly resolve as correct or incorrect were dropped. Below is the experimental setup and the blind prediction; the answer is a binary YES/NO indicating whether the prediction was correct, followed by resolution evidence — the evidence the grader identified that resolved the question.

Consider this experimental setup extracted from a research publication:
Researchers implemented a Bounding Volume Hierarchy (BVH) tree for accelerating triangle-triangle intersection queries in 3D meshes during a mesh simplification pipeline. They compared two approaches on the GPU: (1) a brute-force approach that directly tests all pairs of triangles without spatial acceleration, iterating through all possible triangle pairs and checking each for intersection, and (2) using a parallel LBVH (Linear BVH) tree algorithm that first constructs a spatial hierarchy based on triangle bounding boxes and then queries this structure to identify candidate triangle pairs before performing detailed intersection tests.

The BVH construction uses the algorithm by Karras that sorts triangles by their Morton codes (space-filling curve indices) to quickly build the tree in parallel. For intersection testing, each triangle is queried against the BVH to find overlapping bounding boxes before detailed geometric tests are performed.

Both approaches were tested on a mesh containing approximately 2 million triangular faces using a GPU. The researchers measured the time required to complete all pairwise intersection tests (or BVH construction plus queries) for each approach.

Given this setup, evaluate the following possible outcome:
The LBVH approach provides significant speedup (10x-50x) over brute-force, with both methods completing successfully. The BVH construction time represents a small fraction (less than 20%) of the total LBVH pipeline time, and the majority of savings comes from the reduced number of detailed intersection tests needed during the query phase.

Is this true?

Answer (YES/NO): NO